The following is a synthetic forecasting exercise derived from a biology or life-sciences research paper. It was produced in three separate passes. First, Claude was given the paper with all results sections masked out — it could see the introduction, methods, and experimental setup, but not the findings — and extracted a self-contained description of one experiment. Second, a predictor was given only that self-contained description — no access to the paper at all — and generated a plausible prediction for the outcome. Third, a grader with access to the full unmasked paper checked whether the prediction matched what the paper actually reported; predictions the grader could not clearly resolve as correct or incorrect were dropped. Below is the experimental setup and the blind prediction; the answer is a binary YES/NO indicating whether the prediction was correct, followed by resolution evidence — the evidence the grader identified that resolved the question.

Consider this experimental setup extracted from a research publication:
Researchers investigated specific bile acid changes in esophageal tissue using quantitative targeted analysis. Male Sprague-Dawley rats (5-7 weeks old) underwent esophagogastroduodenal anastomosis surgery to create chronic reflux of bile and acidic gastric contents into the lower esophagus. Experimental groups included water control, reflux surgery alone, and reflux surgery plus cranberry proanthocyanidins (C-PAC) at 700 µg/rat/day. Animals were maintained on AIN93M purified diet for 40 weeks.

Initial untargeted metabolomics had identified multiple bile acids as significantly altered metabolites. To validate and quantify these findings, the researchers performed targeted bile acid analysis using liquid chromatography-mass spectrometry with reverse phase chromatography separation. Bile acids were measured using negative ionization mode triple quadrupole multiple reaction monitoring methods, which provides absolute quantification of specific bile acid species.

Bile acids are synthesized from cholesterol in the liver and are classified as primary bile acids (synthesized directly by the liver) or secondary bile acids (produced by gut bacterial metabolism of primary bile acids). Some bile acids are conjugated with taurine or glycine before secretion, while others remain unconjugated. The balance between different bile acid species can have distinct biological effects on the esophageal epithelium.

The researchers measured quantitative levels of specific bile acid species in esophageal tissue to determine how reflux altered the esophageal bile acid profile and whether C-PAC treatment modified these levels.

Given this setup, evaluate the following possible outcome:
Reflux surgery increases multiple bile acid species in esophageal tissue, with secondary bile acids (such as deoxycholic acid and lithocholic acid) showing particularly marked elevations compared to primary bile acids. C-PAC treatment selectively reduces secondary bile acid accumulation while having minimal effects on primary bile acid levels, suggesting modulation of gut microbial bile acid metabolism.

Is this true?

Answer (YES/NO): NO